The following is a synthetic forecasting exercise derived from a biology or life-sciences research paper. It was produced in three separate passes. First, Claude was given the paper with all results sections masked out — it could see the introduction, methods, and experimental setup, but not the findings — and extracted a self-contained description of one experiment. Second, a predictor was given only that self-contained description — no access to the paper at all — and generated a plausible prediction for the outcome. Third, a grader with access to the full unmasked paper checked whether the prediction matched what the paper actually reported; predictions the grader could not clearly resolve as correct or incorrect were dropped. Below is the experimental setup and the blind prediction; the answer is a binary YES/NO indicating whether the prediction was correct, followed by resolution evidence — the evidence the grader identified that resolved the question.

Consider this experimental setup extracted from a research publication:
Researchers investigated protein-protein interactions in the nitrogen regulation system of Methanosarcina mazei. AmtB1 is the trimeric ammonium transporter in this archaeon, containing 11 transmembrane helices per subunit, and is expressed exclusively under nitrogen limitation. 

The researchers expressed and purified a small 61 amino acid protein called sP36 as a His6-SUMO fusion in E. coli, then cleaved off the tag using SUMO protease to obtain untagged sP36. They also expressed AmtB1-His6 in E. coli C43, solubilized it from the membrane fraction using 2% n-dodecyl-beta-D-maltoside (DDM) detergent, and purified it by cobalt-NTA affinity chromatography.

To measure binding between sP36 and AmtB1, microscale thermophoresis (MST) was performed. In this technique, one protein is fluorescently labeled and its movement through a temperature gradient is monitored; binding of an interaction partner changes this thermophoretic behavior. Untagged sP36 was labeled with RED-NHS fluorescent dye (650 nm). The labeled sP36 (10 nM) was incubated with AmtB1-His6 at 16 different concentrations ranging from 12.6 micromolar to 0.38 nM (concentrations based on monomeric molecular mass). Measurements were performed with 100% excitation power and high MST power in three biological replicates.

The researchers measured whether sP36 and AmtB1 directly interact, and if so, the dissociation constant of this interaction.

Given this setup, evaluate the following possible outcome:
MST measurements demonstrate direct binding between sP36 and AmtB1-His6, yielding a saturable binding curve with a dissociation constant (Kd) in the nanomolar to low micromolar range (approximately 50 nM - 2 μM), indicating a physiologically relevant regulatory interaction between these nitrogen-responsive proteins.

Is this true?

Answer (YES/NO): YES